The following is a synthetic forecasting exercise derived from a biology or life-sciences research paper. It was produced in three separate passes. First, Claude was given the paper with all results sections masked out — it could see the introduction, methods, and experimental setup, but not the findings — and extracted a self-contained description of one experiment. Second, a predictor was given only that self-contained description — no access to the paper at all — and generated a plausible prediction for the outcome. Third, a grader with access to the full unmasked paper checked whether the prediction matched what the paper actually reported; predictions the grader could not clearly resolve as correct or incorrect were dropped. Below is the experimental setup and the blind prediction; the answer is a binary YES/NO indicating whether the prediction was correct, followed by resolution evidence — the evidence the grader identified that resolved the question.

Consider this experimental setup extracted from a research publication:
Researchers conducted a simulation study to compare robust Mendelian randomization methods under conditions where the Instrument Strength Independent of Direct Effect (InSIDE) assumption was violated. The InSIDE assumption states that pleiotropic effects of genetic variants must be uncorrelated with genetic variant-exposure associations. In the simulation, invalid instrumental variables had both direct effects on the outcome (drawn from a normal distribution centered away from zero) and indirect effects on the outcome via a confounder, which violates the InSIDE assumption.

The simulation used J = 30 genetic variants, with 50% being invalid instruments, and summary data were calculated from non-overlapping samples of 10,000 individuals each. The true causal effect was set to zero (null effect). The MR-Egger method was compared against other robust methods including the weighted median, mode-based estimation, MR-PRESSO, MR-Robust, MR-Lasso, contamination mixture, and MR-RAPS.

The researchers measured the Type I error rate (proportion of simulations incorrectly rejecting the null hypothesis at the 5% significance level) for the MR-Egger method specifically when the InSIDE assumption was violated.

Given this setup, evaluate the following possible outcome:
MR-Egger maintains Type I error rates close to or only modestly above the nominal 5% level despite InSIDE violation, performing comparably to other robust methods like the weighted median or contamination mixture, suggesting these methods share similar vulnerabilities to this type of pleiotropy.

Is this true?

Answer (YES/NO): NO